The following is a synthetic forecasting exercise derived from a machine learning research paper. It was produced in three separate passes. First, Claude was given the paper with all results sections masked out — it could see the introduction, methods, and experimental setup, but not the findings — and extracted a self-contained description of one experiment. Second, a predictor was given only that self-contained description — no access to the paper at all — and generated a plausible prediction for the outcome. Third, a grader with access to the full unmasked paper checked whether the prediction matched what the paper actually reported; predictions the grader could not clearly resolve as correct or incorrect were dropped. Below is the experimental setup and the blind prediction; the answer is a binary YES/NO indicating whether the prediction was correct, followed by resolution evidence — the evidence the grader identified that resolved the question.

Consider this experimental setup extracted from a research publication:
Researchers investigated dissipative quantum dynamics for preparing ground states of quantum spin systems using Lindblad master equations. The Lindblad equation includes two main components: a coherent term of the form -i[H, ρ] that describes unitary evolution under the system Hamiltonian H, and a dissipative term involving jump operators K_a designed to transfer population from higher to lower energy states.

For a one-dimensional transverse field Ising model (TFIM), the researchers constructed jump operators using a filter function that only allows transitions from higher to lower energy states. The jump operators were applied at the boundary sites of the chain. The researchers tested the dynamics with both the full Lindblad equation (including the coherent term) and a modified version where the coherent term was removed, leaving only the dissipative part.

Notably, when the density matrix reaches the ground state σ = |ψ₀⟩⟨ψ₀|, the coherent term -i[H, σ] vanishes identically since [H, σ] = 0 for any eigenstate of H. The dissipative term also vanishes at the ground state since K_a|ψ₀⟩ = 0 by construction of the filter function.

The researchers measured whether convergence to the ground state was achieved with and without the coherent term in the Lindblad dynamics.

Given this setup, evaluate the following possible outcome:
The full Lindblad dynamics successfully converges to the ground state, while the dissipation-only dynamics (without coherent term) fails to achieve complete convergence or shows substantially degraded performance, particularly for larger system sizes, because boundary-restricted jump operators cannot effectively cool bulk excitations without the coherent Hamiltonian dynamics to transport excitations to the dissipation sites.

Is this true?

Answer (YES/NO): YES